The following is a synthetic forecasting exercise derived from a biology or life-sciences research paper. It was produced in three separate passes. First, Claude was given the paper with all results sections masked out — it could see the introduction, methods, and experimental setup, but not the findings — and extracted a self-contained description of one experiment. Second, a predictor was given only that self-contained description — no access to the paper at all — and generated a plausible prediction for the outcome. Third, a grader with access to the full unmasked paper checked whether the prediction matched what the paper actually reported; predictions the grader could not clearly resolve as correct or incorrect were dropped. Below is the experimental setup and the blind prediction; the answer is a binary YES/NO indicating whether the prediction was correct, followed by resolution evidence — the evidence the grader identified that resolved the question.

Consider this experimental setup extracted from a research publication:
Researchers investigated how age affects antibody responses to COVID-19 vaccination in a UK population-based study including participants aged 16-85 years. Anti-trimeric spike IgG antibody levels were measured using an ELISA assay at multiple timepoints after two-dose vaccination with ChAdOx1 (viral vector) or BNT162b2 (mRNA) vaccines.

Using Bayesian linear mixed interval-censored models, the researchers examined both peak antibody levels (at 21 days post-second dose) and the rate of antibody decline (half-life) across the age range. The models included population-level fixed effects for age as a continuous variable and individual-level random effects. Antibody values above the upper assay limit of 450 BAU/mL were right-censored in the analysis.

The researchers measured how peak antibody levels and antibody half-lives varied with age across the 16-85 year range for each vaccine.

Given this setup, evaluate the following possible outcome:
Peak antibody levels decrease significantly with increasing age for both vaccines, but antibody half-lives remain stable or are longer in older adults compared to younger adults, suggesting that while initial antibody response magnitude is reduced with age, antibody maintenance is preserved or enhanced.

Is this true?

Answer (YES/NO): NO